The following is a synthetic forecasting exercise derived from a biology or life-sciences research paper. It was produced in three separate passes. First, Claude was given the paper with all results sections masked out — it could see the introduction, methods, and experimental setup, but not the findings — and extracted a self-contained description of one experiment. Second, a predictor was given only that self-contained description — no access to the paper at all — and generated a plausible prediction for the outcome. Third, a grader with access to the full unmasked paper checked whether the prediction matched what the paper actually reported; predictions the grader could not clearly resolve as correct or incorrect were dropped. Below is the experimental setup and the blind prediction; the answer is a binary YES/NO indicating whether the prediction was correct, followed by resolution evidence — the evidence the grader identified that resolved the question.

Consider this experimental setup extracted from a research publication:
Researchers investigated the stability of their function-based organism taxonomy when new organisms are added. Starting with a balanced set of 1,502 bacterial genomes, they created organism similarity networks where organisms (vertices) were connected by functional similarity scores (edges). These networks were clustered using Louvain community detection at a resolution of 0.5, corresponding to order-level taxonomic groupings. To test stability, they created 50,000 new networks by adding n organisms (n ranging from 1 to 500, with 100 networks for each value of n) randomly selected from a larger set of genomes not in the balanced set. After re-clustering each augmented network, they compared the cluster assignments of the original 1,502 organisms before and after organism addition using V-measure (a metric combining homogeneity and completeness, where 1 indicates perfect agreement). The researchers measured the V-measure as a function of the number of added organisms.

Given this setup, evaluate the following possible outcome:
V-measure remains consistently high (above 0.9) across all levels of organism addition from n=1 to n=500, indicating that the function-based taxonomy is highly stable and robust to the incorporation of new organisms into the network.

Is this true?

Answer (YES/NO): YES